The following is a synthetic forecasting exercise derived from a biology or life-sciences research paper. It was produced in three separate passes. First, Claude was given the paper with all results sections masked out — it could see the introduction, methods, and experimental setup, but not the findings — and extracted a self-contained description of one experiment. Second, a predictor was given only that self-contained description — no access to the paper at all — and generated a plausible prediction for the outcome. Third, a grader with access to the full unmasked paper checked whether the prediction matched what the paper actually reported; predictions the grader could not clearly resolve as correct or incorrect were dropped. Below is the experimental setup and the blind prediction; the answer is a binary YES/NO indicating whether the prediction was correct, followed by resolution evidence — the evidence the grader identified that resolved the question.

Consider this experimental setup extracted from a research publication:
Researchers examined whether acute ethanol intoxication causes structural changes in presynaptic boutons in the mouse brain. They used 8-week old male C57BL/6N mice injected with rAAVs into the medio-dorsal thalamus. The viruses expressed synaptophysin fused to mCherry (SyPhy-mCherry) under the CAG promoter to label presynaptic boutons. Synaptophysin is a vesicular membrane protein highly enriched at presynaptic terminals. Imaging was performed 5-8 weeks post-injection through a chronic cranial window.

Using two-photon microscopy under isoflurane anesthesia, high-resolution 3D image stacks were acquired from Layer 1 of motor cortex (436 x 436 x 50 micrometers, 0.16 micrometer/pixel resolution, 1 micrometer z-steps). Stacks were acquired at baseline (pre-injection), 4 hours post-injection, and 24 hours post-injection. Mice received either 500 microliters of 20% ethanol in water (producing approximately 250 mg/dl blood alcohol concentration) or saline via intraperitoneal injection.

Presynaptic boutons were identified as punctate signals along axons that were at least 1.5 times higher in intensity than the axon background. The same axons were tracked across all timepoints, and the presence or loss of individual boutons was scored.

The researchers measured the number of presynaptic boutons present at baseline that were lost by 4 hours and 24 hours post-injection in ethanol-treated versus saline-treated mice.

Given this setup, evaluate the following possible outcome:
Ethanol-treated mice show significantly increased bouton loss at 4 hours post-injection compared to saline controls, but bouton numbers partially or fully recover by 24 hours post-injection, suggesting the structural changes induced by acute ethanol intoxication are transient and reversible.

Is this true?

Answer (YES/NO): NO